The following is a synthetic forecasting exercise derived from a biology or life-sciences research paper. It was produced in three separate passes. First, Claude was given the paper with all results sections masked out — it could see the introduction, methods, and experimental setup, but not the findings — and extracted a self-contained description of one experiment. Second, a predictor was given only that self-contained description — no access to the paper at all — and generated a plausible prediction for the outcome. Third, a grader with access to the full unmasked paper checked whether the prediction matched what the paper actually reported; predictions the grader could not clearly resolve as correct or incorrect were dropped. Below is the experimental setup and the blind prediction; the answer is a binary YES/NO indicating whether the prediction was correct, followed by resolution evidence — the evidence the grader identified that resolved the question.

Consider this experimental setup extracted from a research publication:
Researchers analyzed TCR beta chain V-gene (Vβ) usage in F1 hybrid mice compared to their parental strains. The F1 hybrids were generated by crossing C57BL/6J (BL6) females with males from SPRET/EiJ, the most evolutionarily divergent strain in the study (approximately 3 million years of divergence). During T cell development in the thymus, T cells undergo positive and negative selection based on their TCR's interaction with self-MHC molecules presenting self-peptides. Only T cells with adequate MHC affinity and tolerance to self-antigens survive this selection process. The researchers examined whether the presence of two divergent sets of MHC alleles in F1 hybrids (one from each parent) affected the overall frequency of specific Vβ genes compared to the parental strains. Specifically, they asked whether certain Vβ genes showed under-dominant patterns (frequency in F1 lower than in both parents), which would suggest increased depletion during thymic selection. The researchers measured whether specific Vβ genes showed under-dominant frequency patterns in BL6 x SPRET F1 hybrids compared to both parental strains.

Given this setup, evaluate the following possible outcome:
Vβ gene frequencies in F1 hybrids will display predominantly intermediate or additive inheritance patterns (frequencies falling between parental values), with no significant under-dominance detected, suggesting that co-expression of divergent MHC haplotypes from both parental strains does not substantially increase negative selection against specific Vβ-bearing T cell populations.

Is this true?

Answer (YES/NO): NO